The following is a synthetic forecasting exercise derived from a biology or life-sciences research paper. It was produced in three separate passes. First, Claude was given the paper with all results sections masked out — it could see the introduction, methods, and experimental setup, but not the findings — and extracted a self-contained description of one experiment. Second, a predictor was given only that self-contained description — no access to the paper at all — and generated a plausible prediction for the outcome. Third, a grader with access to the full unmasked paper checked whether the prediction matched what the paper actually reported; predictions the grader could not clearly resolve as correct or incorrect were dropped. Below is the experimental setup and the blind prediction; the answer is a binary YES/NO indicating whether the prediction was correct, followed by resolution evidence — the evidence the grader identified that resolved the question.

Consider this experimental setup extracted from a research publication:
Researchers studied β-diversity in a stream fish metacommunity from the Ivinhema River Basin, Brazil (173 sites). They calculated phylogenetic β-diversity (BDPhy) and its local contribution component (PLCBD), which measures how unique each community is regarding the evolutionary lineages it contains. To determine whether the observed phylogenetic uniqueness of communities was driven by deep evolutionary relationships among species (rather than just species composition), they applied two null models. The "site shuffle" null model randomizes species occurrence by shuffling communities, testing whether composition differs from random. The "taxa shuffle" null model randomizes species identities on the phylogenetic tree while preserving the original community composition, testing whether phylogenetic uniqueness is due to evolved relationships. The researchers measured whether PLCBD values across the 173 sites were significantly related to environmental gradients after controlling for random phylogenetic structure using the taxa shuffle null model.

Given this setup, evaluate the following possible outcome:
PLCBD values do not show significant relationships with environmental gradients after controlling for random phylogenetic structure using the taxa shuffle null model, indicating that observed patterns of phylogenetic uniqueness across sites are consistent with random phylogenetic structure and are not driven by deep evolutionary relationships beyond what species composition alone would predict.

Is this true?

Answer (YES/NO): YES